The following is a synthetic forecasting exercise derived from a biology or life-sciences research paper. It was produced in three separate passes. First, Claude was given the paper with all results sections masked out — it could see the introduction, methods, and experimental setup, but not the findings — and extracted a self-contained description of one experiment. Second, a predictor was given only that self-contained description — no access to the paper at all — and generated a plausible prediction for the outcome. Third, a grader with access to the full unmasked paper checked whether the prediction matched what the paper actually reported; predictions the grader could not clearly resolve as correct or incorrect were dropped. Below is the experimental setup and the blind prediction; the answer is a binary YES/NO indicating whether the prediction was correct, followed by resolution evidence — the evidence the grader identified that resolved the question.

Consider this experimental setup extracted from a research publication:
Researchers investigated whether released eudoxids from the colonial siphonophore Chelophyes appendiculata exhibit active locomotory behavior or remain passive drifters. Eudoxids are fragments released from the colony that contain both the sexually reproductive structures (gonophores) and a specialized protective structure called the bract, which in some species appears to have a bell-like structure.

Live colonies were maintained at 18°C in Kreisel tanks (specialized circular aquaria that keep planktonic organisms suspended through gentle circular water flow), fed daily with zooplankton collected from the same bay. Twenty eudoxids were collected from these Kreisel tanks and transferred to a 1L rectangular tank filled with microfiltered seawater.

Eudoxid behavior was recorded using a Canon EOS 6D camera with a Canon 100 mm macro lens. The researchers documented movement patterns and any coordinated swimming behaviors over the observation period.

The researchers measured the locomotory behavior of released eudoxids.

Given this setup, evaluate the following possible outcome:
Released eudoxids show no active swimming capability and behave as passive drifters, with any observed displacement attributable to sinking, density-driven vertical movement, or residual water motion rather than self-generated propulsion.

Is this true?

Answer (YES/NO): NO